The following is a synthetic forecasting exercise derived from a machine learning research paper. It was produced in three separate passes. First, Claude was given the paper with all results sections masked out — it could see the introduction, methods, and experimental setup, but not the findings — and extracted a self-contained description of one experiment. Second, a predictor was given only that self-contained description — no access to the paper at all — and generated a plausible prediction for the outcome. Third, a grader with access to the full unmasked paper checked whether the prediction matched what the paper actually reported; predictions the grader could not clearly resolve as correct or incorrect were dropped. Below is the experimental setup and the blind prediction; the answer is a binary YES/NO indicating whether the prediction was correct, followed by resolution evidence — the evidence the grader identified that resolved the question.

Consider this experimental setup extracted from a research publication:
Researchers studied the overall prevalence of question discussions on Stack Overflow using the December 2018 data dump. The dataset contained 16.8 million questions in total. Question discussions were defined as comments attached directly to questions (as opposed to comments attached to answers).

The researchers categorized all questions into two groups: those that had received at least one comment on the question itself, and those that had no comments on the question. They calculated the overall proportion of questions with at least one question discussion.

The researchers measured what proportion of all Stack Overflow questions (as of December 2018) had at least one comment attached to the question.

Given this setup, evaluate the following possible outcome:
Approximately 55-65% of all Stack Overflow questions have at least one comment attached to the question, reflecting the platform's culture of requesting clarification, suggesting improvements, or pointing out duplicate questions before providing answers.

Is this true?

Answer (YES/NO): YES